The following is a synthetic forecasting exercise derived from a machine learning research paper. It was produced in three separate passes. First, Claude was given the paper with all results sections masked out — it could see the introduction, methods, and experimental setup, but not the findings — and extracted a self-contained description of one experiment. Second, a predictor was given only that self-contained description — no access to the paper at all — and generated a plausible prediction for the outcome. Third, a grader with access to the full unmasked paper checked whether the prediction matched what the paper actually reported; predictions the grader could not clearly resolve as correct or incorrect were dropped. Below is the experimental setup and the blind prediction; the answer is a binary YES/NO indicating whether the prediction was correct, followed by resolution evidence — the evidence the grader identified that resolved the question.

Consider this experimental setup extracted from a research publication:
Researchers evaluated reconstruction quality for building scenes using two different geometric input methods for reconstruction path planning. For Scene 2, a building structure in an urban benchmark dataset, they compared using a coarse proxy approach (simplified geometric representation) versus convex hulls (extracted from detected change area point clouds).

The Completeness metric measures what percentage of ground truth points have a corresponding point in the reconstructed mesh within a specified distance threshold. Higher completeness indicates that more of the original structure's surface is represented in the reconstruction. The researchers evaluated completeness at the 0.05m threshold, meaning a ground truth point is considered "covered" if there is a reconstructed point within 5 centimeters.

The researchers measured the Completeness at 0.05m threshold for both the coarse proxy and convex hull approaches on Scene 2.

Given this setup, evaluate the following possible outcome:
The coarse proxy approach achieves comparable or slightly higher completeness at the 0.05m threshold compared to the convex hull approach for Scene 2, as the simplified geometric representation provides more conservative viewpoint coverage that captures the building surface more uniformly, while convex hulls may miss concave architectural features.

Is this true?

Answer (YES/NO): NO